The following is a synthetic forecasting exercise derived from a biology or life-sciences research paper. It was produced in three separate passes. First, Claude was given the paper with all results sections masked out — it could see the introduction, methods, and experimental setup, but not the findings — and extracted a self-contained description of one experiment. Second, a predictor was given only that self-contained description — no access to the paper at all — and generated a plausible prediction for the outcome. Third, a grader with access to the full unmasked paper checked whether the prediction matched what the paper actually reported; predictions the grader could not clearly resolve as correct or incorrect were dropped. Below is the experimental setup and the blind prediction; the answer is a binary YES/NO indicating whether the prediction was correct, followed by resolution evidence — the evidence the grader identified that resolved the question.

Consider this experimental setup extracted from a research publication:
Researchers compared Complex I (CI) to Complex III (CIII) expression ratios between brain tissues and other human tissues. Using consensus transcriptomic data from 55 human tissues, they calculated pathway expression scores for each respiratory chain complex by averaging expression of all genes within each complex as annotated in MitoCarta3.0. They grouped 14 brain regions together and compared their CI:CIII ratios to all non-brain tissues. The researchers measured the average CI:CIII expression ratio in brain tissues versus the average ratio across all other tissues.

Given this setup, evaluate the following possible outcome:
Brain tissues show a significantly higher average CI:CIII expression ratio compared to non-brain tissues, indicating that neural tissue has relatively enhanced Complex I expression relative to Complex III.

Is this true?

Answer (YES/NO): YES